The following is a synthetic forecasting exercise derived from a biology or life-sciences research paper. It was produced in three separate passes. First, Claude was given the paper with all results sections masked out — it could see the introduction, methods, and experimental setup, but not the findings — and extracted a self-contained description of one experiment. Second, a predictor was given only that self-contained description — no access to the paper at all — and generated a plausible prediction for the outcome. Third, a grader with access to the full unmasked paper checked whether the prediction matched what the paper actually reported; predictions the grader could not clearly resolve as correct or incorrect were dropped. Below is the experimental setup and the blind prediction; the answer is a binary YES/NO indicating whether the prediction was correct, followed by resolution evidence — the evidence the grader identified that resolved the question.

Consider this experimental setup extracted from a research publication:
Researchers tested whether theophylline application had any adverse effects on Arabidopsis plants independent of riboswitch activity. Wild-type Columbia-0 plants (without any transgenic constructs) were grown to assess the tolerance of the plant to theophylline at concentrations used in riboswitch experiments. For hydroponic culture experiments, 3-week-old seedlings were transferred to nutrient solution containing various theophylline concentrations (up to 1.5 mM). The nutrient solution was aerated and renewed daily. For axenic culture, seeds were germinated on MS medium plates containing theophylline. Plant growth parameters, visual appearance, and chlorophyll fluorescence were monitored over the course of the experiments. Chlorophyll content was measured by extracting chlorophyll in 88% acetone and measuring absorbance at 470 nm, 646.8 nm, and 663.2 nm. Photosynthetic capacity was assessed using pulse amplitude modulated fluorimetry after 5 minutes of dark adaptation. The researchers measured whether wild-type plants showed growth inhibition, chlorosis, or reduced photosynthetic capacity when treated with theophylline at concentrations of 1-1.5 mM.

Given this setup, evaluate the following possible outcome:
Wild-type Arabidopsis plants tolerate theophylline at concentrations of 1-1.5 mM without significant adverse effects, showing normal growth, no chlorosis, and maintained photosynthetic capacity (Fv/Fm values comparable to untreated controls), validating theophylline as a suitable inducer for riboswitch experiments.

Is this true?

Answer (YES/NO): NO